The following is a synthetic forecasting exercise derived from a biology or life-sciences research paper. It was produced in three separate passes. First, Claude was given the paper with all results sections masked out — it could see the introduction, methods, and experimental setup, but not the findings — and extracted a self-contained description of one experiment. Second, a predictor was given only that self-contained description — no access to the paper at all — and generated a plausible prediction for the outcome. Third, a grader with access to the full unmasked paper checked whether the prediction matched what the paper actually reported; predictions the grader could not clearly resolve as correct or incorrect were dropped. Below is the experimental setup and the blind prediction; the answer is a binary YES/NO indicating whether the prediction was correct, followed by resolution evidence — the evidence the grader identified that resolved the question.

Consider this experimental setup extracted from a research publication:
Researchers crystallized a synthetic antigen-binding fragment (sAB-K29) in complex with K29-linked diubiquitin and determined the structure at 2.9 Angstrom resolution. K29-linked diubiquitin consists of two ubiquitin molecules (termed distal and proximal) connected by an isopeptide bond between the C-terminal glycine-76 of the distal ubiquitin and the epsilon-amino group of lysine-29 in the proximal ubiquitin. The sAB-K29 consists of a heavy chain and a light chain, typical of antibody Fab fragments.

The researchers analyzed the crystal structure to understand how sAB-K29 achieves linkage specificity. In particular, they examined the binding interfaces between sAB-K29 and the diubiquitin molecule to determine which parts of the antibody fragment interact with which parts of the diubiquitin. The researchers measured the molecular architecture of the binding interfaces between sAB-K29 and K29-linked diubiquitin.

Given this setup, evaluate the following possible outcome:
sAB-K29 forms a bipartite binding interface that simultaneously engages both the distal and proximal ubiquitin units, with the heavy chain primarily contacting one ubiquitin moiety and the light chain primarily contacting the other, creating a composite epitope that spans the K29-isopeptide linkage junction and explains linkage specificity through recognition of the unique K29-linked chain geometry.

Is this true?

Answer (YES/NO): NO